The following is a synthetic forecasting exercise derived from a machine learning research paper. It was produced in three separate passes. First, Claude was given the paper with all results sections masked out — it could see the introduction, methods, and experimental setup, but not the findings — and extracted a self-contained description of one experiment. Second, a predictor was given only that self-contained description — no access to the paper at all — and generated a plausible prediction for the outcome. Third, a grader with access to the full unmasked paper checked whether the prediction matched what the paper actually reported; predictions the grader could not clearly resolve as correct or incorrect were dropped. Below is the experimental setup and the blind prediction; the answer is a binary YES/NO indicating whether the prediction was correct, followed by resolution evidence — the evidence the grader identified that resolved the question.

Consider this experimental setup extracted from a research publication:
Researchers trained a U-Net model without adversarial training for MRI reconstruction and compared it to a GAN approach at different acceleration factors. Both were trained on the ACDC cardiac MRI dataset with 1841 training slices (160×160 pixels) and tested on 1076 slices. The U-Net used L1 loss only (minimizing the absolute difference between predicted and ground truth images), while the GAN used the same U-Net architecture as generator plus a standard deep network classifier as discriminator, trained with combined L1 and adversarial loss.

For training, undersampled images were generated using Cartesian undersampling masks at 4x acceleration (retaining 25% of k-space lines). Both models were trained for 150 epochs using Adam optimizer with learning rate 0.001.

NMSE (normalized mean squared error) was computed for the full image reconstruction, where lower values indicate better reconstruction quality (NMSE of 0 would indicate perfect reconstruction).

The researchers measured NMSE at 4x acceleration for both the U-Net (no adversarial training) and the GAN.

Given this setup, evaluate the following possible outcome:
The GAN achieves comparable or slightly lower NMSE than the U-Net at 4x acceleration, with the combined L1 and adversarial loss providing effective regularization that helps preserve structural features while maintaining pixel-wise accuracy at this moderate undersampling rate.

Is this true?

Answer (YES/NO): YES